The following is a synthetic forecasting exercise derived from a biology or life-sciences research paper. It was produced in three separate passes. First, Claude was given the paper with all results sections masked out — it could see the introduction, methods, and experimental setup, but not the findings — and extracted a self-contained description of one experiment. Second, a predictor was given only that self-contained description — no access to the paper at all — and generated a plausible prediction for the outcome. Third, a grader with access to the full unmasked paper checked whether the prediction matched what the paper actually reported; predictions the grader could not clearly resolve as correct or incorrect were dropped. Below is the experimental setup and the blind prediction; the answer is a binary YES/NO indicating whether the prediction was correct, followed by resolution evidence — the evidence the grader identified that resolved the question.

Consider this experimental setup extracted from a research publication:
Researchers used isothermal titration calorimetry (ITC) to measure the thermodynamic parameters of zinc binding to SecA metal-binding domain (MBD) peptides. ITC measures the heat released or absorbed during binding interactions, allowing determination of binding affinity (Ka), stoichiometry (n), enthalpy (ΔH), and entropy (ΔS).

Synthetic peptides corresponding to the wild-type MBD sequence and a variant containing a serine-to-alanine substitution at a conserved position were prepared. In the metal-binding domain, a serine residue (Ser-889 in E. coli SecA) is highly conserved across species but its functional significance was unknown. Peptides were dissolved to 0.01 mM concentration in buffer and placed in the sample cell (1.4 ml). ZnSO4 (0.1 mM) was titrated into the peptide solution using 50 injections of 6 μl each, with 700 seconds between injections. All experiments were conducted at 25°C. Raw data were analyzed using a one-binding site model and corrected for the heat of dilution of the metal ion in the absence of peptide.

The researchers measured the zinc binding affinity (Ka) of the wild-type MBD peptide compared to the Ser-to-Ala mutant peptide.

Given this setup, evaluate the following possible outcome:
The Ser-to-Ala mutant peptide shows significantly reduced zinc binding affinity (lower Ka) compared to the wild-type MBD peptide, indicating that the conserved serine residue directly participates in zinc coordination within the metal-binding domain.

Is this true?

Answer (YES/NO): NO